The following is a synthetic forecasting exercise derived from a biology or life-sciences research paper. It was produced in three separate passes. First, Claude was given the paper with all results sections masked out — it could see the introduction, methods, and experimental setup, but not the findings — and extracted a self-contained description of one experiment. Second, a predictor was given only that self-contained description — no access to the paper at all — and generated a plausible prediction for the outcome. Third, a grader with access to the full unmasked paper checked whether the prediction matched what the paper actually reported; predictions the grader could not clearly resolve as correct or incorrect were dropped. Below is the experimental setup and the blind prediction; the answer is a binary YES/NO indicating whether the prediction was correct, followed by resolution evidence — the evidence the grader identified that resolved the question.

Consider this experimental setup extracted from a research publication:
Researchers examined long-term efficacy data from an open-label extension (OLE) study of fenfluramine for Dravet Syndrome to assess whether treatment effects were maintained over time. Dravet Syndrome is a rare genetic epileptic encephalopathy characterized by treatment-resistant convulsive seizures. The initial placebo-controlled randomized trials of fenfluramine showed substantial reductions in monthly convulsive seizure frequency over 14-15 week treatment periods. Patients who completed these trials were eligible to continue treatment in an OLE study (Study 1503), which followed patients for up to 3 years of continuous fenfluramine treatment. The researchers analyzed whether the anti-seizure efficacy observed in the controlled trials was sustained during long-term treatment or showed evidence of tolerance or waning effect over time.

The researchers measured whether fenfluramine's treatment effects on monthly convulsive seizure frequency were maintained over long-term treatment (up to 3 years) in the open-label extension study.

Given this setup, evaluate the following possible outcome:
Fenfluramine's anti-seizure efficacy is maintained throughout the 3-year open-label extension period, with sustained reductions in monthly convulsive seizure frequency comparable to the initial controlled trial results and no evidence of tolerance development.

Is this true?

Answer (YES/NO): YES